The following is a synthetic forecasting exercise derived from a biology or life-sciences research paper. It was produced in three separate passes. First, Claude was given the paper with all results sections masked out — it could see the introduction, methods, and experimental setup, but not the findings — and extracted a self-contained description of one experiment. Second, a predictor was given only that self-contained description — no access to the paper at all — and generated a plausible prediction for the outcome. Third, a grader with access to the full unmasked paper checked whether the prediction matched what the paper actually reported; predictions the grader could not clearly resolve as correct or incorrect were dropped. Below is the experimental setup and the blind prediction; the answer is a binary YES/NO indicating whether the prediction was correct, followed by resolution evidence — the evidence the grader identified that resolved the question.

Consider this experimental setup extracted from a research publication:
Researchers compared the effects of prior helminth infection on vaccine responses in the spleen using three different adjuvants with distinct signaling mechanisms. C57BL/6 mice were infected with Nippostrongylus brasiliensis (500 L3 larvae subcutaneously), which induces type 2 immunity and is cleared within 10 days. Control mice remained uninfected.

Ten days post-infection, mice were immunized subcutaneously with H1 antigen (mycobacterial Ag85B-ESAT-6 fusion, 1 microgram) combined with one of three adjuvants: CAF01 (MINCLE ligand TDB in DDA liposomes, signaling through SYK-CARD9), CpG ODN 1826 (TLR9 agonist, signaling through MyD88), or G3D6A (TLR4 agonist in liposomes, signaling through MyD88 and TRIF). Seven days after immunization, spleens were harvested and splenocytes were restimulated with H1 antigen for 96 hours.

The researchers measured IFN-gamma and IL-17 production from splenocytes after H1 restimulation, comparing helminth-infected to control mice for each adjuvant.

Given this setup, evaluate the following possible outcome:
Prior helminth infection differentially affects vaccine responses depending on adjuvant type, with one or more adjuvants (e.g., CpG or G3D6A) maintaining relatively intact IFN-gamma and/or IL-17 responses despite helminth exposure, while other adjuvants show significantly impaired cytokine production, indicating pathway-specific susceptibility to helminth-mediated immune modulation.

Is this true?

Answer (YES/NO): YES